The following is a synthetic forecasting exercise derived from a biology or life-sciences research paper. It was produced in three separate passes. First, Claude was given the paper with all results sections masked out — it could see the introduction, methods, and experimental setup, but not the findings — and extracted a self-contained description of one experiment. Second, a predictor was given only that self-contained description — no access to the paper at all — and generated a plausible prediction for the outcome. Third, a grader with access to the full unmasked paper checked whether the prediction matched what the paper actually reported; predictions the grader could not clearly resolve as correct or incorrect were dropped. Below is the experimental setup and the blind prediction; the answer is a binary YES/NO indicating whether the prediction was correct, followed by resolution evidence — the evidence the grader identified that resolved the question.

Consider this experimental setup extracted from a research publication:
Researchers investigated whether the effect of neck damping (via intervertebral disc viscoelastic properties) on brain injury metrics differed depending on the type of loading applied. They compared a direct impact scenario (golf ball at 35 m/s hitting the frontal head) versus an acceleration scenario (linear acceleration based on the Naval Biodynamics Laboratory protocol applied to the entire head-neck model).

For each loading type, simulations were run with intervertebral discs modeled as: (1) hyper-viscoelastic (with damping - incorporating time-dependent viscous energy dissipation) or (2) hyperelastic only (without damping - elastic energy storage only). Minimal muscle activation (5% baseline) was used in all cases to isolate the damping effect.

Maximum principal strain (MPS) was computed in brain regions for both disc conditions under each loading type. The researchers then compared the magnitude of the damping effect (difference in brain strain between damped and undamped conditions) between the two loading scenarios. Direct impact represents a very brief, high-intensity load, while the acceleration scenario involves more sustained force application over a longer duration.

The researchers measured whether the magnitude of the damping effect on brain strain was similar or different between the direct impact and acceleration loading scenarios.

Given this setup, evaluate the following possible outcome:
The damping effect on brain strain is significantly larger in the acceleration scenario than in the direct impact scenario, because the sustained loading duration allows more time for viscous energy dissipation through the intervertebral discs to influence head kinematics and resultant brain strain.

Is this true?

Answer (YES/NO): NO